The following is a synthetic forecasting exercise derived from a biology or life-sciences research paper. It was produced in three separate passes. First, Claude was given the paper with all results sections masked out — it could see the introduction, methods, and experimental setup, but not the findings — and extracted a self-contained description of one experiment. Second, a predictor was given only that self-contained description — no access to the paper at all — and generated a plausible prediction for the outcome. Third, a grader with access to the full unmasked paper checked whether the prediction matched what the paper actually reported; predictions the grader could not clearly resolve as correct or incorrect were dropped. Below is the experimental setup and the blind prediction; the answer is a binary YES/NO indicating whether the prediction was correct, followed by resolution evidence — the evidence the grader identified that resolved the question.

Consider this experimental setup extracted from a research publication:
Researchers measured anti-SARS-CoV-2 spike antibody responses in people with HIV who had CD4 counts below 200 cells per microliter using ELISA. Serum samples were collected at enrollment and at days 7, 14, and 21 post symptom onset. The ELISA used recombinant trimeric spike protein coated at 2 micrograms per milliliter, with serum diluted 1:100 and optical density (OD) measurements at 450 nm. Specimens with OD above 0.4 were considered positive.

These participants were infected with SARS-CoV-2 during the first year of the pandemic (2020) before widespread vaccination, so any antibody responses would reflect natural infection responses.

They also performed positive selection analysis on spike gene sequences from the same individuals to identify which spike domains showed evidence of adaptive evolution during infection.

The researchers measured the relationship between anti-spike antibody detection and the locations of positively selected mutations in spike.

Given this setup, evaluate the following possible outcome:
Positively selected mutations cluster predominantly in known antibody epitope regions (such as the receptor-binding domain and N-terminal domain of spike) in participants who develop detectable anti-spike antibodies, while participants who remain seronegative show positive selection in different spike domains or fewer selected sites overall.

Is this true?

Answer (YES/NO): YES